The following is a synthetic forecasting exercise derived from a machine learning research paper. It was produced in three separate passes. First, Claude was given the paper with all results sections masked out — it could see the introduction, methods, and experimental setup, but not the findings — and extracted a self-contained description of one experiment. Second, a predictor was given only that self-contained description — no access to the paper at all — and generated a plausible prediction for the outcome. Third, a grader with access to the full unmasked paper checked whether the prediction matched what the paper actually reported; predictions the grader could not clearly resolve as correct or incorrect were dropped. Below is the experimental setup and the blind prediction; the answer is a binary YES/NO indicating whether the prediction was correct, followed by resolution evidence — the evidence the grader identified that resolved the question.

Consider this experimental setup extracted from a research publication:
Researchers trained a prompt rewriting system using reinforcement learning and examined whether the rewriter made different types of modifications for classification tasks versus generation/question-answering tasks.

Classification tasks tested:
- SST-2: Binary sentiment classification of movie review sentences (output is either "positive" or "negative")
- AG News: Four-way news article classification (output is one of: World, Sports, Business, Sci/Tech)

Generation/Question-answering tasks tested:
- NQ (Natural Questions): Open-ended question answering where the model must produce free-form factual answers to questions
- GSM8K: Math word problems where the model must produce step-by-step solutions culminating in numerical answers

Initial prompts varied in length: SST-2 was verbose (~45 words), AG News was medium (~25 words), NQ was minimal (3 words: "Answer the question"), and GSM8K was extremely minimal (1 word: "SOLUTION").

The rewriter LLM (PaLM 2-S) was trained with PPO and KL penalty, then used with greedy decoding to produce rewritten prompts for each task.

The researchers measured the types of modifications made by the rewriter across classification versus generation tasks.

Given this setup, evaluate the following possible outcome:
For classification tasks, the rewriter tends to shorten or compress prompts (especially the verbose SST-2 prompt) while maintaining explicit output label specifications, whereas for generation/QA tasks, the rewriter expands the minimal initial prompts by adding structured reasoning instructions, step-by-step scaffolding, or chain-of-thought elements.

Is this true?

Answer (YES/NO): NO